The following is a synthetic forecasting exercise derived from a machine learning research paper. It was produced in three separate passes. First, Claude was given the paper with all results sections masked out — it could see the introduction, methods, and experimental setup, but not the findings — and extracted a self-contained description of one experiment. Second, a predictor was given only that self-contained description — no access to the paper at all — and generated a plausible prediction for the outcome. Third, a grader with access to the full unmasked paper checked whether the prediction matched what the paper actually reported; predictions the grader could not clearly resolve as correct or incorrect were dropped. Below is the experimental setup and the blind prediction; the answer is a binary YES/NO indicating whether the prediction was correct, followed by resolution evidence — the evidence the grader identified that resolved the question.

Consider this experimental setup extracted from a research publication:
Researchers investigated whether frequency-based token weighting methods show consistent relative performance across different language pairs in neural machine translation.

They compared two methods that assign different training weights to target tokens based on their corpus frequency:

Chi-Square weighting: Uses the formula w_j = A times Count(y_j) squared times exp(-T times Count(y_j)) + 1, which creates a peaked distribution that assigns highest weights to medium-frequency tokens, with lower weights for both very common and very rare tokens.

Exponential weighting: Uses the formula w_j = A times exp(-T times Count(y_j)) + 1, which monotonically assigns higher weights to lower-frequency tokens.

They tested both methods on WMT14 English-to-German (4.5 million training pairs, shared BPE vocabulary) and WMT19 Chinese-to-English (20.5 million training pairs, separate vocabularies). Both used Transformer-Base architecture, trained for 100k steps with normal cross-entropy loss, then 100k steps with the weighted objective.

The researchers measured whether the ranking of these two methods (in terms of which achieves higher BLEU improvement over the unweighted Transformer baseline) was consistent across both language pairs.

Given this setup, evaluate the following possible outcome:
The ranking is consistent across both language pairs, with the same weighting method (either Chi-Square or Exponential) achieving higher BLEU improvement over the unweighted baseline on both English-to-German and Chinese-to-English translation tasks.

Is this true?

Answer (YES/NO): NO